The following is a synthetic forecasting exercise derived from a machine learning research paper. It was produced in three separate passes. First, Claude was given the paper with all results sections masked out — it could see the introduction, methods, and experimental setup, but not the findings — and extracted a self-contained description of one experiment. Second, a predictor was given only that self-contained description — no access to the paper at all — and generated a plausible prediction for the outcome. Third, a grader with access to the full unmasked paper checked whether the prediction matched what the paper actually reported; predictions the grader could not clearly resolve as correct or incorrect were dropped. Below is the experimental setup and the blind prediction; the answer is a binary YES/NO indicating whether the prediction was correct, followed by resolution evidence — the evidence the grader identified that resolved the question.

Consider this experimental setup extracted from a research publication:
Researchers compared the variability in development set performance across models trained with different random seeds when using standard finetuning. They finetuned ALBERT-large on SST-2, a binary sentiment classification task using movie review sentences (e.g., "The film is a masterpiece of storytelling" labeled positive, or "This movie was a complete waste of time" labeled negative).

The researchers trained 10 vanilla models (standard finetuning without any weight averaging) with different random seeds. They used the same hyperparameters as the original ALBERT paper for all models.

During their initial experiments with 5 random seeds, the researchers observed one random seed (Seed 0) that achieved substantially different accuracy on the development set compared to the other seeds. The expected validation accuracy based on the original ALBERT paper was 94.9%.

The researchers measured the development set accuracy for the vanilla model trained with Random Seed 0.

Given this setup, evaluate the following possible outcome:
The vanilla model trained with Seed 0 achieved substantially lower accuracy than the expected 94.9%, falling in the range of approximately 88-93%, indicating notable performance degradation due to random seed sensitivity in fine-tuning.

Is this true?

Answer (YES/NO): YES